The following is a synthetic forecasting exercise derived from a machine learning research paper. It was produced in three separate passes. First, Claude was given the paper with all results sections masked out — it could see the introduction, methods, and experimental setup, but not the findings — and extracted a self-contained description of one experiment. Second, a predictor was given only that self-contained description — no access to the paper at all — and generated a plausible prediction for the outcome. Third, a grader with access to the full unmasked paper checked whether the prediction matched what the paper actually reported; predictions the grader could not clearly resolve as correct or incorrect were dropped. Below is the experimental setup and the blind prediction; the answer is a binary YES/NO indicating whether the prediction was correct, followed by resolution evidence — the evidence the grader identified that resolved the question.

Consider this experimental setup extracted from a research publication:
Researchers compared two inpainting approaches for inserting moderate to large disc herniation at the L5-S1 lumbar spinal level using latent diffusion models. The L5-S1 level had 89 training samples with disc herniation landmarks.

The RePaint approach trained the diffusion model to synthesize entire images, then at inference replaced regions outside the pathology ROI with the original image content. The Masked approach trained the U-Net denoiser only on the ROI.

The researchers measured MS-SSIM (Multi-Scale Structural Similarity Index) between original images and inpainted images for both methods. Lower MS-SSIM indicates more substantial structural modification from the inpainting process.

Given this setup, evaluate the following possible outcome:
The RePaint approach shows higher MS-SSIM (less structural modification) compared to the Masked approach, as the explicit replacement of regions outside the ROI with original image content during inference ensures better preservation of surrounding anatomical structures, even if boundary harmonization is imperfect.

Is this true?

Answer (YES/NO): YES